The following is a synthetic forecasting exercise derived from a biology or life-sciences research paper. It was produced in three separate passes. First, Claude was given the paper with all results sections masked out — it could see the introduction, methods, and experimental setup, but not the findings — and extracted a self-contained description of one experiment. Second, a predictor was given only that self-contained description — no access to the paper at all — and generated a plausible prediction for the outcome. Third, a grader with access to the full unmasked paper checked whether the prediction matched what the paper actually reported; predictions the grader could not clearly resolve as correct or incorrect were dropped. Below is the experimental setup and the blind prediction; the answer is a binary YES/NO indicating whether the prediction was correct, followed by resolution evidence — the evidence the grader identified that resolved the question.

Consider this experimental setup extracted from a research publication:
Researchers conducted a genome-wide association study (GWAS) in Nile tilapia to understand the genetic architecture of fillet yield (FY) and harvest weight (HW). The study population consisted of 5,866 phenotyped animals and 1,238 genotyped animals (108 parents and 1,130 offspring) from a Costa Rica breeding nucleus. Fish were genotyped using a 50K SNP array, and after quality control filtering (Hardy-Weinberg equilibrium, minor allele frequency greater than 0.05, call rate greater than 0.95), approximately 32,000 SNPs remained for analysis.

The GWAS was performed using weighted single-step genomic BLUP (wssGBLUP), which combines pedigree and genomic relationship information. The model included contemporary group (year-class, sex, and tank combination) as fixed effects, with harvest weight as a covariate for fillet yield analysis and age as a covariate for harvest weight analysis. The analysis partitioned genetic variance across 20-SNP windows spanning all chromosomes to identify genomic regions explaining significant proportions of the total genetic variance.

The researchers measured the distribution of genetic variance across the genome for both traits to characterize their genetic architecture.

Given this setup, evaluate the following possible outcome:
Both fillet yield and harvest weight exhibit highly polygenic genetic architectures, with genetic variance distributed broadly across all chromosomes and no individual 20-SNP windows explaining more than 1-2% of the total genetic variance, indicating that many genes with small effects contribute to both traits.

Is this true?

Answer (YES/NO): YES